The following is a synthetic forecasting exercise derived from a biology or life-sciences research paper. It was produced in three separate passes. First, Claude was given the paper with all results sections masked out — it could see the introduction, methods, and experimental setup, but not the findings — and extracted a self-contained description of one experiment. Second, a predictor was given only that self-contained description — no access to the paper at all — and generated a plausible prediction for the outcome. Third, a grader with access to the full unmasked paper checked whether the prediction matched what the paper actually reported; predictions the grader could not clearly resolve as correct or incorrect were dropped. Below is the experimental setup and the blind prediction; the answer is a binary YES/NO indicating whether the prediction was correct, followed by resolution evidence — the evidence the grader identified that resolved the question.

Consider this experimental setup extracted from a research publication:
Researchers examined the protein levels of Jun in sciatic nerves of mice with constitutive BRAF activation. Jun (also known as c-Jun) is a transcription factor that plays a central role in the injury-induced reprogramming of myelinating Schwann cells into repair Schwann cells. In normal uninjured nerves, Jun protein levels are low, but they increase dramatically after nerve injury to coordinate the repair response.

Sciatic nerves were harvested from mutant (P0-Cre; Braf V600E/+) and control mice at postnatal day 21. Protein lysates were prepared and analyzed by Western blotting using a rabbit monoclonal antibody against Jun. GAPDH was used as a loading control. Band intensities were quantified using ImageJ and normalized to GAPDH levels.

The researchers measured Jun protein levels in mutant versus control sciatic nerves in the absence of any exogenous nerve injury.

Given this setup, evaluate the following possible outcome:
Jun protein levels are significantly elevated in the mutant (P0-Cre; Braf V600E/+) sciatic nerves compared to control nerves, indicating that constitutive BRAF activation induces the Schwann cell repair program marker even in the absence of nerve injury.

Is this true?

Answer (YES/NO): YES